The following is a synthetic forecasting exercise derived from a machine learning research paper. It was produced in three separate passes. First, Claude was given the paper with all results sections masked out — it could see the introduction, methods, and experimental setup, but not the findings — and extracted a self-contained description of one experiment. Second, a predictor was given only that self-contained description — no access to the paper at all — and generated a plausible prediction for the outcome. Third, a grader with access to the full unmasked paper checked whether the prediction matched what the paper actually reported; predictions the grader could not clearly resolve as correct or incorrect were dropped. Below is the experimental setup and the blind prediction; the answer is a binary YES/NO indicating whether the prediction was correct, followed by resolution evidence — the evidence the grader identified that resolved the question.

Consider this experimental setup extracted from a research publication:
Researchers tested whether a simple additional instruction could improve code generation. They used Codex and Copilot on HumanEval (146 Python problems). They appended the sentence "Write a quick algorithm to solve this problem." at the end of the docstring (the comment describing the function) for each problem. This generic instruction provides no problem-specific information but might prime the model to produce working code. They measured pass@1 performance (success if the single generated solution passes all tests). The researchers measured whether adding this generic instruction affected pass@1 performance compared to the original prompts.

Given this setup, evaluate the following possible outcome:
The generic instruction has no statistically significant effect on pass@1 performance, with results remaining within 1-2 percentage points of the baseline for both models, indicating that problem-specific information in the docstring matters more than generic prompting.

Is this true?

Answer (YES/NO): NO